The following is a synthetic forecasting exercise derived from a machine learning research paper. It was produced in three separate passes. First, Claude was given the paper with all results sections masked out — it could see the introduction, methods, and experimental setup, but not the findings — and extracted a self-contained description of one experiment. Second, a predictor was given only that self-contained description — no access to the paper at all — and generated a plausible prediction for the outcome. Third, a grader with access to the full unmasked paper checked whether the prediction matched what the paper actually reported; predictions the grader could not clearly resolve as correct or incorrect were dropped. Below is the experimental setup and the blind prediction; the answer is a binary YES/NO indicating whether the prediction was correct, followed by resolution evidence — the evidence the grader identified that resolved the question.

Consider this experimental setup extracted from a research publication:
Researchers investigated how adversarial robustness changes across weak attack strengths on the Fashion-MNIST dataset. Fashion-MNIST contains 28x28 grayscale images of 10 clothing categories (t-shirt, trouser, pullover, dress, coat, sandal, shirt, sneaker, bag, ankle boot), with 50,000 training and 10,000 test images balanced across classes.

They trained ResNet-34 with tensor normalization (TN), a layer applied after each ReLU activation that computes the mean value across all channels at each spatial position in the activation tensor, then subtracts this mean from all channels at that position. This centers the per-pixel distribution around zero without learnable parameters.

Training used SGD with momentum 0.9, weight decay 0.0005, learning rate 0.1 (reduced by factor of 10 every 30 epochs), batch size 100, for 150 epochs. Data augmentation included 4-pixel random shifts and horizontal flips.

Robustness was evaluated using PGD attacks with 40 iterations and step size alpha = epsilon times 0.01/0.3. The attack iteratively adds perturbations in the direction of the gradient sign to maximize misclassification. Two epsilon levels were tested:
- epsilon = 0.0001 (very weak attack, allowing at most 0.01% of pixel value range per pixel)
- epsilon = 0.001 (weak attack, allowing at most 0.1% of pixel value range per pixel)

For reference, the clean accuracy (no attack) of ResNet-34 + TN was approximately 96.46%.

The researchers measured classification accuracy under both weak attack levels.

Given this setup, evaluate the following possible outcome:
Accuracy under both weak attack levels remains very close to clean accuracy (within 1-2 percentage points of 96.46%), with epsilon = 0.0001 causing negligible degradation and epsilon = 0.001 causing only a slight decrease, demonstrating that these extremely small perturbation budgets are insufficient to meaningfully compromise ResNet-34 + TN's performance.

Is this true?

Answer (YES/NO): NO